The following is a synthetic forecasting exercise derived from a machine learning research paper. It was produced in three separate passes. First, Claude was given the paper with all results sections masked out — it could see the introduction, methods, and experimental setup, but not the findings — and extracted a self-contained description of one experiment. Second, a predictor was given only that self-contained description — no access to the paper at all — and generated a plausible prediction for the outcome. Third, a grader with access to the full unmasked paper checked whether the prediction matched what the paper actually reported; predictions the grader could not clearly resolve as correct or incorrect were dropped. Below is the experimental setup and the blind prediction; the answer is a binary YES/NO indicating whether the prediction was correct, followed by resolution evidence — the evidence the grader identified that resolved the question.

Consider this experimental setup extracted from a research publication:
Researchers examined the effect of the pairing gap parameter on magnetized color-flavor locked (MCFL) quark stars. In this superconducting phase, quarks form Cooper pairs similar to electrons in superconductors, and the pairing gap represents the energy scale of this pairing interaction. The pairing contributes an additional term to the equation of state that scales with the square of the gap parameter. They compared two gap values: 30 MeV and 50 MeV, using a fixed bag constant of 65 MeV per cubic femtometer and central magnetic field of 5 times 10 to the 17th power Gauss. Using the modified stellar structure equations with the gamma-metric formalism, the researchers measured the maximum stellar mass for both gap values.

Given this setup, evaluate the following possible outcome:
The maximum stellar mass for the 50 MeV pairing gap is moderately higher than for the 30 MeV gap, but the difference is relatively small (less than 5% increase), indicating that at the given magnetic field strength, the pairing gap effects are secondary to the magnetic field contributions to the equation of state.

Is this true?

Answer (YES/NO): NO